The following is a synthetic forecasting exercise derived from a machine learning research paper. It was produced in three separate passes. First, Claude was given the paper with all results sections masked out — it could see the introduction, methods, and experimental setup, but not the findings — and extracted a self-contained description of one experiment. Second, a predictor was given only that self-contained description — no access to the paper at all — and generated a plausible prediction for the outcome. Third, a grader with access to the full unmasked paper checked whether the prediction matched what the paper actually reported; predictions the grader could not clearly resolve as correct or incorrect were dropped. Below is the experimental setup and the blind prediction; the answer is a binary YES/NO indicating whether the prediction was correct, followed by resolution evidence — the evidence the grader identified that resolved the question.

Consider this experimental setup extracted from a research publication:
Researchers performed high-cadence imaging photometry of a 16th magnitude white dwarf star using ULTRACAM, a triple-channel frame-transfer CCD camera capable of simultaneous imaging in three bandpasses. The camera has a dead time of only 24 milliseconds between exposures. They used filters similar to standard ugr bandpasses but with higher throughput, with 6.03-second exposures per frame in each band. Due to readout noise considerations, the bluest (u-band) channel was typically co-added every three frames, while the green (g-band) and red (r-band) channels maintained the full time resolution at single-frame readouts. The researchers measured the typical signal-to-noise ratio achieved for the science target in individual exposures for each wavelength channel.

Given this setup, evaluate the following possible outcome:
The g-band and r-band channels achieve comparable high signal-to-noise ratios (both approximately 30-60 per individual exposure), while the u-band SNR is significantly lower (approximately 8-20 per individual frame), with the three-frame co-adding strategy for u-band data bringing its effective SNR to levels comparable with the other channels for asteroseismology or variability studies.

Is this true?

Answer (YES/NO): NO